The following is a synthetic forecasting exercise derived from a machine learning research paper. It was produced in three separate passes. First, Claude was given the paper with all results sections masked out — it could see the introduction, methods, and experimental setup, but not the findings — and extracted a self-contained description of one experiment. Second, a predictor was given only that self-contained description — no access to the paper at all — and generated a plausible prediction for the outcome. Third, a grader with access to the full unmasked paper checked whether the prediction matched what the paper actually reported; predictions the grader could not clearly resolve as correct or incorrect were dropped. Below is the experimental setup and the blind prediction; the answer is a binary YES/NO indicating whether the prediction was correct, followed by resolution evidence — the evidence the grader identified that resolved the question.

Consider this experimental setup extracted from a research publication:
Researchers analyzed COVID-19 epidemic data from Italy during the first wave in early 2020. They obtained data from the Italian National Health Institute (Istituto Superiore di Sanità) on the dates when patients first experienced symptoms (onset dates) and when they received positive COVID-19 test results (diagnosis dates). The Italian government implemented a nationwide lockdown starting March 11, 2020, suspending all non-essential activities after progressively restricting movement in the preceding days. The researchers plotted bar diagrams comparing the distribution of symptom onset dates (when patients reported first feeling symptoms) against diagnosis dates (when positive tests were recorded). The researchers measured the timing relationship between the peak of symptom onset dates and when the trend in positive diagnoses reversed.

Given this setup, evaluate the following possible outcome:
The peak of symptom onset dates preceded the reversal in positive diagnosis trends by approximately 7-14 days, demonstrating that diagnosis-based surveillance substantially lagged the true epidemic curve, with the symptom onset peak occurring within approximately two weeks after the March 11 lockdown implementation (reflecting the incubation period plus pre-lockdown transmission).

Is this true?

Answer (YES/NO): NO